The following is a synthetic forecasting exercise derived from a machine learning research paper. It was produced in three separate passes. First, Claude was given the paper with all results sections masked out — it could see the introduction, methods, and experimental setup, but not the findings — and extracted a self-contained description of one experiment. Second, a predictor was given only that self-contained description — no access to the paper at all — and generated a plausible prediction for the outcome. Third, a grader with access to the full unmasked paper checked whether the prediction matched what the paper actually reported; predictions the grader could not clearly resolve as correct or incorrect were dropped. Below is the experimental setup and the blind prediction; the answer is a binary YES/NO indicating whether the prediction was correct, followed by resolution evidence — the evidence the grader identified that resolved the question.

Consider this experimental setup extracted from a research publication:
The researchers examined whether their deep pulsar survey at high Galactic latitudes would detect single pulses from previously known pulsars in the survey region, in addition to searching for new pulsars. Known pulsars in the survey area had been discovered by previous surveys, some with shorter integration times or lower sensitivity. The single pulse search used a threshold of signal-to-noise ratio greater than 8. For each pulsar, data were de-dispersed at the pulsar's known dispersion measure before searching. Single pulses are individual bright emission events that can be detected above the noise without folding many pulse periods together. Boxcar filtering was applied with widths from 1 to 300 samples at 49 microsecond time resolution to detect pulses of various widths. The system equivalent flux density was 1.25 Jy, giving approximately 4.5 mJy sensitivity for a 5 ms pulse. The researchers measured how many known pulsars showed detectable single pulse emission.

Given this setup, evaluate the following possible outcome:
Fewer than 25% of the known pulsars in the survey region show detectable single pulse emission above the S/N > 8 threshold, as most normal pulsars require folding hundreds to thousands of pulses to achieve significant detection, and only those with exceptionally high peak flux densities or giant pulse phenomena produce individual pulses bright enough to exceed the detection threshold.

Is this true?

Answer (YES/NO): NO